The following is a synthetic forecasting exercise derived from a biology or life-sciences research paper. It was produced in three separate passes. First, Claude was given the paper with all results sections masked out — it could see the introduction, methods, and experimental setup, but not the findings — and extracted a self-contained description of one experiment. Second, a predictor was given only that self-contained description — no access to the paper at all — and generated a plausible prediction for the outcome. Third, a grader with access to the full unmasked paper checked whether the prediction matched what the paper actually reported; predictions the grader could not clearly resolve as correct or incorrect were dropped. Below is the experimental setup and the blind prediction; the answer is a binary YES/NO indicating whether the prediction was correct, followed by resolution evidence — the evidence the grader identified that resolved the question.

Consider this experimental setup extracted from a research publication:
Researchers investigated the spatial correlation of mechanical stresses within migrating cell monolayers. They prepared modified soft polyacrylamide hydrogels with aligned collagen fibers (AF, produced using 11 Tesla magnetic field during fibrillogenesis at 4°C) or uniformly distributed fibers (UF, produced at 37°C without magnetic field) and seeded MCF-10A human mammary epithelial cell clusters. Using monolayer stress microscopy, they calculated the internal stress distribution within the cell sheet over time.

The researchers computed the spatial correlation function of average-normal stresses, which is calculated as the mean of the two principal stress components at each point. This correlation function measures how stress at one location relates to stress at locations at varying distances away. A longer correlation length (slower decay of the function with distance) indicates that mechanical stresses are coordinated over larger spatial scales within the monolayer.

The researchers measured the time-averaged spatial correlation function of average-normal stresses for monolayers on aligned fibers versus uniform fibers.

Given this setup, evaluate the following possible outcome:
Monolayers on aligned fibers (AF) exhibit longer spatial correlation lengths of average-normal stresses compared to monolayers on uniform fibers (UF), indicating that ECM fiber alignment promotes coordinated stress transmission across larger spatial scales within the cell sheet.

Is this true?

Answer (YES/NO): YES